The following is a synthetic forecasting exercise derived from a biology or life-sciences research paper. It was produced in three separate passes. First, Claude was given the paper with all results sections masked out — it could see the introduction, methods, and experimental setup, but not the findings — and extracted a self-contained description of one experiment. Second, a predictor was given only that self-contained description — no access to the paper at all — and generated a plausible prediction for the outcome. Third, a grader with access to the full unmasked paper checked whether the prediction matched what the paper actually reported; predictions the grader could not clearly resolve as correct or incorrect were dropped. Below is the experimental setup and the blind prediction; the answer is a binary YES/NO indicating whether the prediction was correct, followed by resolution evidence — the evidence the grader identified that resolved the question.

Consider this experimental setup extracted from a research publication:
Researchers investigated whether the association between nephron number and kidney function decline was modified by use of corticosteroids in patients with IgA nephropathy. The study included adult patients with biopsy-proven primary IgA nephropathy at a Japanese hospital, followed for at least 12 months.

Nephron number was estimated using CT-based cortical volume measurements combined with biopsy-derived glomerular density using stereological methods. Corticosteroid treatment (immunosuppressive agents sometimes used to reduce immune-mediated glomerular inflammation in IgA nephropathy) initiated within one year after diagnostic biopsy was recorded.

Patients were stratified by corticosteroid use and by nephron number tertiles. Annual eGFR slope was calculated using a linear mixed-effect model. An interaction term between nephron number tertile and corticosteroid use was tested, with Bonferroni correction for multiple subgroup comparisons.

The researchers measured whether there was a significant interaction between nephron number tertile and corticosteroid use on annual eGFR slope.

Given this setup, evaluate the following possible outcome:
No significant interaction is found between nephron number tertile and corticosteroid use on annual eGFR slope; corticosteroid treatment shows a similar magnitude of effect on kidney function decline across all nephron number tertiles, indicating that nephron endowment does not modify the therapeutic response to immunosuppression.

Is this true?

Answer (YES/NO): YES